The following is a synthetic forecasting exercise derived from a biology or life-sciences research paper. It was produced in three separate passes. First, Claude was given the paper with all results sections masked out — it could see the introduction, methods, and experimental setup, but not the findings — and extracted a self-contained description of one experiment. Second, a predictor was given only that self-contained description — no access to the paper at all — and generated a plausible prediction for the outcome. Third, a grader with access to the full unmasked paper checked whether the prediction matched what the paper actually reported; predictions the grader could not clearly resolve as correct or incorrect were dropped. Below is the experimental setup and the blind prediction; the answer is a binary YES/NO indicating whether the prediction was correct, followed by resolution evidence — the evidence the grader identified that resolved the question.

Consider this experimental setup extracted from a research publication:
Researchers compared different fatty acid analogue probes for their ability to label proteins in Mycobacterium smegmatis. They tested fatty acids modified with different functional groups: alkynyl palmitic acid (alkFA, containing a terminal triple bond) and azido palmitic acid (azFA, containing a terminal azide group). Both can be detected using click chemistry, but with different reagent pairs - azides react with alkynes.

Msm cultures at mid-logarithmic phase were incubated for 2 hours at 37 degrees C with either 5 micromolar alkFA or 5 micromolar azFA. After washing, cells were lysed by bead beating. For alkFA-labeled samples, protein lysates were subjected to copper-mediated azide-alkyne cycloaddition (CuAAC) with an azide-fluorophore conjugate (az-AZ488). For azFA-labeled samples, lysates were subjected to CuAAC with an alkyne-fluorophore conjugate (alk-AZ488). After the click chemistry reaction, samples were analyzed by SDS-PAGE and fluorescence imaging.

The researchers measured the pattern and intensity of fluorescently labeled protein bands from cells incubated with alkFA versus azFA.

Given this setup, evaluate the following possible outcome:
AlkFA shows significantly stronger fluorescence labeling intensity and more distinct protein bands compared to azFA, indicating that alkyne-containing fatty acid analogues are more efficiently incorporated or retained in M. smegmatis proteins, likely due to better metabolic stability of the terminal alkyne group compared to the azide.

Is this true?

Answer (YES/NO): NO